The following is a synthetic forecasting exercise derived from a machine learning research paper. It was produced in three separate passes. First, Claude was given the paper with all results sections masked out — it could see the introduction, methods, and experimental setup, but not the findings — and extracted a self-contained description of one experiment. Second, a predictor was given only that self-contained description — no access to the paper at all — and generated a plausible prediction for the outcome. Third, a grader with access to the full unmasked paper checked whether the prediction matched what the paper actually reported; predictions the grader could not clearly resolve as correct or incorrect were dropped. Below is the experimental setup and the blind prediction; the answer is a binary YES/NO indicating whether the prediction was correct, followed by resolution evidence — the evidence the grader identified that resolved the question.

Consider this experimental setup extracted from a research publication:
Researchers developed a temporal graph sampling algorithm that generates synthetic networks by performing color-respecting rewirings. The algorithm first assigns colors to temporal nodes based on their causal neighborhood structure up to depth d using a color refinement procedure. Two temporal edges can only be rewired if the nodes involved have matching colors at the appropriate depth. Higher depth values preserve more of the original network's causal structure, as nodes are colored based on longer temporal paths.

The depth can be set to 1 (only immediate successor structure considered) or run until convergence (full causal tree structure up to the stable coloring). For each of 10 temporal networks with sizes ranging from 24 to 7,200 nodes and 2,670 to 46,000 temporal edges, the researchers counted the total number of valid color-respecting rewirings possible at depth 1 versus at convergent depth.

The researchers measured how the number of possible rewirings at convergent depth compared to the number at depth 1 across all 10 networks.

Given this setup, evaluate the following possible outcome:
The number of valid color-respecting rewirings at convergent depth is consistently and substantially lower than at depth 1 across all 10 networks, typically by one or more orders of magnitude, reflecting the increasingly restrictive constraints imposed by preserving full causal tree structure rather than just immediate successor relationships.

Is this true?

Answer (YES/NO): NO